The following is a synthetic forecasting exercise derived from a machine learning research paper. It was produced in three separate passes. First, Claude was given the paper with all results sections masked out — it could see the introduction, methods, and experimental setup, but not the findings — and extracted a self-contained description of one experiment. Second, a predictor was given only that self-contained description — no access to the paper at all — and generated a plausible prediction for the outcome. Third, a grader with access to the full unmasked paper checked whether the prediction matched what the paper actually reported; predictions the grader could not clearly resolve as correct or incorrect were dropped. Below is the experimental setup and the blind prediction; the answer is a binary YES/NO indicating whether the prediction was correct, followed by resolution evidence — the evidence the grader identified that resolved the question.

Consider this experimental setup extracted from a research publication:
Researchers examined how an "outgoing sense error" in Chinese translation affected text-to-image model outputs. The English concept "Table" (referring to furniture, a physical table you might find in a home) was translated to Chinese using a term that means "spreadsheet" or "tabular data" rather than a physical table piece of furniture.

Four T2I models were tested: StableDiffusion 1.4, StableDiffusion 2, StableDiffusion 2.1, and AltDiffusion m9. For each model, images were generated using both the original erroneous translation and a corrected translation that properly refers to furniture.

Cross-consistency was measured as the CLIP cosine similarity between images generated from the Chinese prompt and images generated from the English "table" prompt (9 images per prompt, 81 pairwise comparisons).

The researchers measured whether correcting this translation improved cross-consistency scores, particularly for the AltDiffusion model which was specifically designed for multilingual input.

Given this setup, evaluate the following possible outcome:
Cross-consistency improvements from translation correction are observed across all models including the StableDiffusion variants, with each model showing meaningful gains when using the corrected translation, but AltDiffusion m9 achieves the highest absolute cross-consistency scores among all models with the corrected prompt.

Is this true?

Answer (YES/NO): NO